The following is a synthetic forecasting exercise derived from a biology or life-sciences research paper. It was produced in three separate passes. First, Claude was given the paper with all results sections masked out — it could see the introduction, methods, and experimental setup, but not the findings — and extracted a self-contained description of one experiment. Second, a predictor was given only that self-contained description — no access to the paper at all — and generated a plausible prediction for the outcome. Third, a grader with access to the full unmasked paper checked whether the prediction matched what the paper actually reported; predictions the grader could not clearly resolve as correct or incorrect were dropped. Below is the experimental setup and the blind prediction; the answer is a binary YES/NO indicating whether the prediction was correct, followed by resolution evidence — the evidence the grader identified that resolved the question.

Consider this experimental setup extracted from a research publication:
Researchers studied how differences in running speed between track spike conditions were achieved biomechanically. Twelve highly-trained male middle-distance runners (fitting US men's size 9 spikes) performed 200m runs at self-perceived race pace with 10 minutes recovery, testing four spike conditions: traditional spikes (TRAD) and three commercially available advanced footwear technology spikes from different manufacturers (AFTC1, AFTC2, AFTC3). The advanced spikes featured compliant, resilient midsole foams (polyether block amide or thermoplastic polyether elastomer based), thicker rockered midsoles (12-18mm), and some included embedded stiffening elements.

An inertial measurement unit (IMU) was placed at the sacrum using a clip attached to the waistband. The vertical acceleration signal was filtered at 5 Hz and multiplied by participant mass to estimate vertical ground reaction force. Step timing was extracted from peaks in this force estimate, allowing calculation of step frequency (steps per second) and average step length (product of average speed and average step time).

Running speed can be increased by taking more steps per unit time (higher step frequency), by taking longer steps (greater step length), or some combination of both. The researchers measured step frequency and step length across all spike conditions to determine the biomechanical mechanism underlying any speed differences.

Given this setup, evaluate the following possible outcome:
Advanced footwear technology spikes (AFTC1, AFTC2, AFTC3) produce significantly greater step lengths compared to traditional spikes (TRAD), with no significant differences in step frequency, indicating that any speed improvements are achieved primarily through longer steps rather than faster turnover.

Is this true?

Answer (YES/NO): NO